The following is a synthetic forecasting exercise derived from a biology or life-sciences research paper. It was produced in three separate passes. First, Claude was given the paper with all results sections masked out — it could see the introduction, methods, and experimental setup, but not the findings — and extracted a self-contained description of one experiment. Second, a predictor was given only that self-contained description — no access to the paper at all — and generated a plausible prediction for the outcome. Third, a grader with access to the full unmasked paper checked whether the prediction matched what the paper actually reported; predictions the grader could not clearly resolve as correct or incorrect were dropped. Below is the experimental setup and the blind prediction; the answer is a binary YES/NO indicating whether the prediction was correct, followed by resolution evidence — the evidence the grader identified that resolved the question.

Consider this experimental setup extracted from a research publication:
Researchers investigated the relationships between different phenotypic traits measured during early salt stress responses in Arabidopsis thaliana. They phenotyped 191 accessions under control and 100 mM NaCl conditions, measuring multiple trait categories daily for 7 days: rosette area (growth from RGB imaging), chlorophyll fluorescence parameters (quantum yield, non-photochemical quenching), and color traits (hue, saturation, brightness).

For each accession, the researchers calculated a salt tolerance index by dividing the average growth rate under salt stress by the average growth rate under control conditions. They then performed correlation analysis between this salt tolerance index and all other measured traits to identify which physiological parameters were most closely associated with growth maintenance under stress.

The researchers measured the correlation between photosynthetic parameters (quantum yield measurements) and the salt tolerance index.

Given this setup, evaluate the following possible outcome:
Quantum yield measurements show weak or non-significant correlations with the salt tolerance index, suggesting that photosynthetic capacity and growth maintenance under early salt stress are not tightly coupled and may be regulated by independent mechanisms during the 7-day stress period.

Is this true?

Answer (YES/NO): YES